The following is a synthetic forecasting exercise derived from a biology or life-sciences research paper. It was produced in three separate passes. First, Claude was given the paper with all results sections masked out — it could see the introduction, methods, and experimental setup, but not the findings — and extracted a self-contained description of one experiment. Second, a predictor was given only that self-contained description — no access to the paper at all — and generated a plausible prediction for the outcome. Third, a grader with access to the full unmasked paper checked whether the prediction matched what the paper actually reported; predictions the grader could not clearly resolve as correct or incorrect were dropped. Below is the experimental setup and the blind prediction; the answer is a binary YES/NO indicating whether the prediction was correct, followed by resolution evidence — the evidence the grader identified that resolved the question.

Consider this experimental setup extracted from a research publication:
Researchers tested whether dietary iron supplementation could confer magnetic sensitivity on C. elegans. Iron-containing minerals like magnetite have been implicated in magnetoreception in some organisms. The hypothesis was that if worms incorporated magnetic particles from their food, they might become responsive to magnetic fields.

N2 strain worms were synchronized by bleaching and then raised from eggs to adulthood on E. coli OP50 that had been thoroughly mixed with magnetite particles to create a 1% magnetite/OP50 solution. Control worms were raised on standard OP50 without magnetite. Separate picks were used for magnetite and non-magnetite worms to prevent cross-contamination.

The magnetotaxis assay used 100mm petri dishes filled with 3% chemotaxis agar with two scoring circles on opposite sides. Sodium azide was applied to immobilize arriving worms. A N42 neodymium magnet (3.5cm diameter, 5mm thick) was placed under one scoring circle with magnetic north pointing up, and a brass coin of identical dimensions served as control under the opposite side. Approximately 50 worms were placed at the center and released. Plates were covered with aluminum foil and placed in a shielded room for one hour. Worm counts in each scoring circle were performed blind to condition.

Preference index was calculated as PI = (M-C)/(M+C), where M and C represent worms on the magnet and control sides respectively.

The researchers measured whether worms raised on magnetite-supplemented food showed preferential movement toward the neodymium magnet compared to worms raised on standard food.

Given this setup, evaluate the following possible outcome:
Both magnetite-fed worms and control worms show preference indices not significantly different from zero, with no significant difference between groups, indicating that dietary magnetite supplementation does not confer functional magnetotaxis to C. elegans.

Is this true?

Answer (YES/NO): NO